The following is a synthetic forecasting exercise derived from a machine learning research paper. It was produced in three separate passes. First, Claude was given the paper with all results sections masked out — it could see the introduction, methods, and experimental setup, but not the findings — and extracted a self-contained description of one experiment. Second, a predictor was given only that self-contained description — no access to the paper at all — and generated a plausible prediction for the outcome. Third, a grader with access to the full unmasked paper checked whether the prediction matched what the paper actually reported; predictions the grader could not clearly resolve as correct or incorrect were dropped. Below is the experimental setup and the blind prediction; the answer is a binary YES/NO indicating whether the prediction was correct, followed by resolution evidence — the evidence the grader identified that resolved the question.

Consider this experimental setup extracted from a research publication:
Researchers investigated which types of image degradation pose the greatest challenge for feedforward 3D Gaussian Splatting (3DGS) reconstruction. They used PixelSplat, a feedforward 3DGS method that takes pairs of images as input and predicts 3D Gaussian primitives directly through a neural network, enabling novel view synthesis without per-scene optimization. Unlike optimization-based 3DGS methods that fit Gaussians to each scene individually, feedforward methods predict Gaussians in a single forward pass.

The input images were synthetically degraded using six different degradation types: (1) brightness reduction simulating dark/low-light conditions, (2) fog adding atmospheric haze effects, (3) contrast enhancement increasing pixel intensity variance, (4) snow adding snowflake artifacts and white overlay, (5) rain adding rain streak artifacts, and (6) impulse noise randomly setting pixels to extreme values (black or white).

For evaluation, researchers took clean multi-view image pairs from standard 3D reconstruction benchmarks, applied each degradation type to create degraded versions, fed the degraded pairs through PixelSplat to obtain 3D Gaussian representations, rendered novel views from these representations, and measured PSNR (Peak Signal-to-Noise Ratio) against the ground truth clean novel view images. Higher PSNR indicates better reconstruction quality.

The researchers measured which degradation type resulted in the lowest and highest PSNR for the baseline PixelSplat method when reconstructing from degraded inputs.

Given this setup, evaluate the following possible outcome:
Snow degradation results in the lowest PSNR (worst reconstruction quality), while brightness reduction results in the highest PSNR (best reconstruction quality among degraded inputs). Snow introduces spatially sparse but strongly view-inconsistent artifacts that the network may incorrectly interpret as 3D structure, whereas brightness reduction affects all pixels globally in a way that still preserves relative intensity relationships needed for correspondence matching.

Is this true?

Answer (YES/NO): NO